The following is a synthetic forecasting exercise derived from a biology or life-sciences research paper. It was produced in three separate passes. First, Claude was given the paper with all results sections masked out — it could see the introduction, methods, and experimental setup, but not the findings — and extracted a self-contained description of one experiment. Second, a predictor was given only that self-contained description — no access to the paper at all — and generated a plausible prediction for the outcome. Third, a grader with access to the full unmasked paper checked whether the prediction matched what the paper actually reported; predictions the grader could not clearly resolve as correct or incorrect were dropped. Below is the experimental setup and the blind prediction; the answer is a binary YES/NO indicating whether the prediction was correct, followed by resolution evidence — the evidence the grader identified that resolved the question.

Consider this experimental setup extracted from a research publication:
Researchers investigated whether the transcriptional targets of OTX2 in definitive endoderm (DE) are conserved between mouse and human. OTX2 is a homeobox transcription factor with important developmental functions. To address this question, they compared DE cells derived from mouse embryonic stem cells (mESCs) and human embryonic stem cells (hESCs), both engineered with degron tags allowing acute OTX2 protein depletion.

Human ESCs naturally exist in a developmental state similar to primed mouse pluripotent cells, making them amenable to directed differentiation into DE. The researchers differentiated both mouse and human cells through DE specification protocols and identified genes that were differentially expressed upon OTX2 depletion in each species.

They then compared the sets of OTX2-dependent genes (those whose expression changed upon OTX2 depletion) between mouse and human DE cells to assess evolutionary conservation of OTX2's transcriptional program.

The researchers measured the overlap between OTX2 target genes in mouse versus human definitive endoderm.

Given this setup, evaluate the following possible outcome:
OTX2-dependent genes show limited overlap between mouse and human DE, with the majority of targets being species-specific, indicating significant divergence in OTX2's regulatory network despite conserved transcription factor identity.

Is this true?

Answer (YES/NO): NO